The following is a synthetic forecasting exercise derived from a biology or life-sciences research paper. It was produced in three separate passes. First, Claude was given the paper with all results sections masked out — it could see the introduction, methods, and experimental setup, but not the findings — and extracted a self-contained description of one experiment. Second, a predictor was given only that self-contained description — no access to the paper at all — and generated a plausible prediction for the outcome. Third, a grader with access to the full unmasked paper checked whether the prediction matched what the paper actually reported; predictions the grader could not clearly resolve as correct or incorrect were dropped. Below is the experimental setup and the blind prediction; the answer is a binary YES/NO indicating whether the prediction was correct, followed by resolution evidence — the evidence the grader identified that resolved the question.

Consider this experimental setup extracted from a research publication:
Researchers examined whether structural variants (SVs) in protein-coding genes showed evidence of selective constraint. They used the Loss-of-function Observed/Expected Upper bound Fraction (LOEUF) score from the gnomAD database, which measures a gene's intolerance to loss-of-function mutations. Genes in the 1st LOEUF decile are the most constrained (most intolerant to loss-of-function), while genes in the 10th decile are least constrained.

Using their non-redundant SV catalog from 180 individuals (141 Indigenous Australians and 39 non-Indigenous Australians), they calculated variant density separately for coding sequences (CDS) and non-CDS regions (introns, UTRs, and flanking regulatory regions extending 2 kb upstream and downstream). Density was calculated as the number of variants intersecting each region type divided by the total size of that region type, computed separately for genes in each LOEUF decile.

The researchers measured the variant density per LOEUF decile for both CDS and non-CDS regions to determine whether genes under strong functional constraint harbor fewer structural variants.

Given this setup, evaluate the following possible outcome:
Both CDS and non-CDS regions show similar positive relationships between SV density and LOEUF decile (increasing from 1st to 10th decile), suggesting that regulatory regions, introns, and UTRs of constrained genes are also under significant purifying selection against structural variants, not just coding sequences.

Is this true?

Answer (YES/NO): NO